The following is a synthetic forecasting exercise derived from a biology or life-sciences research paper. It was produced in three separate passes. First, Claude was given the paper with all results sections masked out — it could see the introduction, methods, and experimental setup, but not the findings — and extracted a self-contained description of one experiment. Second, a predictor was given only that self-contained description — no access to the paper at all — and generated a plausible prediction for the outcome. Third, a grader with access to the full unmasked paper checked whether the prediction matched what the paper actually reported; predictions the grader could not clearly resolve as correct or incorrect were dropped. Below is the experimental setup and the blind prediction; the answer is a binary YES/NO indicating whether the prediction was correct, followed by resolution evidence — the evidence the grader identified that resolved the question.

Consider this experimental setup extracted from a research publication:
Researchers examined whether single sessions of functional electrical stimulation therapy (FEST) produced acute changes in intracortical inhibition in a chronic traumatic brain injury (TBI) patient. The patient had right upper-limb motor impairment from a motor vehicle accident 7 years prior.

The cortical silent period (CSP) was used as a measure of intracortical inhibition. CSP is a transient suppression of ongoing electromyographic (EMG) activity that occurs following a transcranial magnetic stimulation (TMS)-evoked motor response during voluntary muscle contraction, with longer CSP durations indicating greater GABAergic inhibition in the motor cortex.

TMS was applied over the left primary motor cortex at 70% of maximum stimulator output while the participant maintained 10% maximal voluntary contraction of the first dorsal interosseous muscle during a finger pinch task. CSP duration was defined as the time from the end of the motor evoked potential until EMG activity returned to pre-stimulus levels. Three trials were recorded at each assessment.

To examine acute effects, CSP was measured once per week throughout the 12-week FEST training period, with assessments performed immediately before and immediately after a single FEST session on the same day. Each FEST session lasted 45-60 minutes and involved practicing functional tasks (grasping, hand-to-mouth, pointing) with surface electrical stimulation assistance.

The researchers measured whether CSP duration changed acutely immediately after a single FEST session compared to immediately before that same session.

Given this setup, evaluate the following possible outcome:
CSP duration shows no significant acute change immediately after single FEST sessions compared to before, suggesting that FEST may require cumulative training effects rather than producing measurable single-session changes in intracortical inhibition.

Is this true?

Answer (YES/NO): NO